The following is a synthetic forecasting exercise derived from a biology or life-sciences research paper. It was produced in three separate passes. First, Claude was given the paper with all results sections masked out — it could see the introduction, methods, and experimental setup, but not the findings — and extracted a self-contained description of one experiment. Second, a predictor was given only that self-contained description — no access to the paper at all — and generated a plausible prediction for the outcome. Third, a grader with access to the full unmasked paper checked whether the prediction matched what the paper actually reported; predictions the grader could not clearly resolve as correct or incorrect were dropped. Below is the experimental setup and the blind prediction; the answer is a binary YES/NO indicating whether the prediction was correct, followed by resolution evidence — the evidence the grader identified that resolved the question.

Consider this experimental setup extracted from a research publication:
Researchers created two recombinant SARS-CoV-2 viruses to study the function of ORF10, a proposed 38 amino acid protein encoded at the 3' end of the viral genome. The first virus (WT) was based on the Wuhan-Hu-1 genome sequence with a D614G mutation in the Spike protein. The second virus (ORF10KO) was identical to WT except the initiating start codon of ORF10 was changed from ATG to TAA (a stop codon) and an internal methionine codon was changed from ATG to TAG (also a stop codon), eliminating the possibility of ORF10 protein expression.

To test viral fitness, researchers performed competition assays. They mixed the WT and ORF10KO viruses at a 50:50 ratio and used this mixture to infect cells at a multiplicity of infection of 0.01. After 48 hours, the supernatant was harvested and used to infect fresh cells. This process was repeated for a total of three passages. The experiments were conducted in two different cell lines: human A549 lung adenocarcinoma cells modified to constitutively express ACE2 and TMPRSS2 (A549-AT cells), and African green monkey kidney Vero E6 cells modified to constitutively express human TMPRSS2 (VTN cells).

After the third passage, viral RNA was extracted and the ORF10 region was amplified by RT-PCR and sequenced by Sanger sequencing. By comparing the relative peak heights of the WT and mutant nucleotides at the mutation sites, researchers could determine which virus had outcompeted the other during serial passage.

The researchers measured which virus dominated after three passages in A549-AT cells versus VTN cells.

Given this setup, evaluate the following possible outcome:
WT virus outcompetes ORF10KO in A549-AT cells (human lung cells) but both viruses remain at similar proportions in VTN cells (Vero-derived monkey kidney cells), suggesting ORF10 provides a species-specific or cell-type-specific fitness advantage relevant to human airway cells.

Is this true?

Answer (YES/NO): NO